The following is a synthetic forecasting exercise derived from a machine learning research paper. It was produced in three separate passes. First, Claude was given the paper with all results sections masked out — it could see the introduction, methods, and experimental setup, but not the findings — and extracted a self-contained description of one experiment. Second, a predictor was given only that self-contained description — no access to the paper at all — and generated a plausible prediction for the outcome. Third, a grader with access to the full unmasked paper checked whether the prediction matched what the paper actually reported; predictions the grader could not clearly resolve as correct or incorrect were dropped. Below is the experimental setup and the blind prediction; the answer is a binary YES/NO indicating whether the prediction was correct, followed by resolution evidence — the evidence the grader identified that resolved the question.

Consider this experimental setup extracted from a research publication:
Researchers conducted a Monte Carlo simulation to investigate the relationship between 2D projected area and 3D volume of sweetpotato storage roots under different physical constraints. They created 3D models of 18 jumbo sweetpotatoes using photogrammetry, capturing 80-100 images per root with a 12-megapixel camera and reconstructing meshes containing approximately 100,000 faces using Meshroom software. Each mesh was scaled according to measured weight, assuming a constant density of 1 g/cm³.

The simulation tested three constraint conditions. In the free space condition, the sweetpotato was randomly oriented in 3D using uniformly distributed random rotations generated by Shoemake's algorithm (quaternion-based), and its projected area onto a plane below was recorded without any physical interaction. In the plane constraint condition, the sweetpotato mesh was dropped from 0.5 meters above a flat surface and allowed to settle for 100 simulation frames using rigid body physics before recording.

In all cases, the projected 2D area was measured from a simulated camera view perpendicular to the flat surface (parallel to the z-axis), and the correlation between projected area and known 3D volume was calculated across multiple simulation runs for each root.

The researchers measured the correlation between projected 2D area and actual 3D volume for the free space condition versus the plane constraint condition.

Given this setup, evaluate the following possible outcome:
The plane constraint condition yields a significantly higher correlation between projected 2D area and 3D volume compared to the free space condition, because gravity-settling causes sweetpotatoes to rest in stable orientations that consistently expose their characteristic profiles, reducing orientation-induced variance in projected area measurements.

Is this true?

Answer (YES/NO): YES